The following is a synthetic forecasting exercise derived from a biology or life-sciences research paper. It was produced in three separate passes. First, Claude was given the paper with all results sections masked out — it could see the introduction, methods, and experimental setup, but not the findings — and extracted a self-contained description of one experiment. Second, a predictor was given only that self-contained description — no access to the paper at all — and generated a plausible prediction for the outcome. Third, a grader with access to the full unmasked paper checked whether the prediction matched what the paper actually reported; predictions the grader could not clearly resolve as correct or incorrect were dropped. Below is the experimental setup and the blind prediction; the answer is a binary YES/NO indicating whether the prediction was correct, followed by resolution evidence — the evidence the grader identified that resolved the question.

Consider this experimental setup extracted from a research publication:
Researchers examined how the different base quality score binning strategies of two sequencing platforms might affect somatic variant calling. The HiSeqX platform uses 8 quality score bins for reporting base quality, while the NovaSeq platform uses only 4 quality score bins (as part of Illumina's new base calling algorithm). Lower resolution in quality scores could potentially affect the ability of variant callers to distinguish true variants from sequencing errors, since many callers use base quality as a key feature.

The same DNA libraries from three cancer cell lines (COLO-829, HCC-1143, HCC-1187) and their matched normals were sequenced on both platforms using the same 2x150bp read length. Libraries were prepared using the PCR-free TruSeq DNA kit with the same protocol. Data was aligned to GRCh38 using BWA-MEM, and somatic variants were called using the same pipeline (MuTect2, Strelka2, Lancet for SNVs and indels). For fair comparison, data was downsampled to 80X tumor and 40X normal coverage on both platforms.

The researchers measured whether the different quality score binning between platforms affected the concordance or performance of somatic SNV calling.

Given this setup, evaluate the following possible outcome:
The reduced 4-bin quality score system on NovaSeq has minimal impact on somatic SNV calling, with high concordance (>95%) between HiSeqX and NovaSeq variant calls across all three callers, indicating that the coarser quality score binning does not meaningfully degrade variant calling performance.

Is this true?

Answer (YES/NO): NO